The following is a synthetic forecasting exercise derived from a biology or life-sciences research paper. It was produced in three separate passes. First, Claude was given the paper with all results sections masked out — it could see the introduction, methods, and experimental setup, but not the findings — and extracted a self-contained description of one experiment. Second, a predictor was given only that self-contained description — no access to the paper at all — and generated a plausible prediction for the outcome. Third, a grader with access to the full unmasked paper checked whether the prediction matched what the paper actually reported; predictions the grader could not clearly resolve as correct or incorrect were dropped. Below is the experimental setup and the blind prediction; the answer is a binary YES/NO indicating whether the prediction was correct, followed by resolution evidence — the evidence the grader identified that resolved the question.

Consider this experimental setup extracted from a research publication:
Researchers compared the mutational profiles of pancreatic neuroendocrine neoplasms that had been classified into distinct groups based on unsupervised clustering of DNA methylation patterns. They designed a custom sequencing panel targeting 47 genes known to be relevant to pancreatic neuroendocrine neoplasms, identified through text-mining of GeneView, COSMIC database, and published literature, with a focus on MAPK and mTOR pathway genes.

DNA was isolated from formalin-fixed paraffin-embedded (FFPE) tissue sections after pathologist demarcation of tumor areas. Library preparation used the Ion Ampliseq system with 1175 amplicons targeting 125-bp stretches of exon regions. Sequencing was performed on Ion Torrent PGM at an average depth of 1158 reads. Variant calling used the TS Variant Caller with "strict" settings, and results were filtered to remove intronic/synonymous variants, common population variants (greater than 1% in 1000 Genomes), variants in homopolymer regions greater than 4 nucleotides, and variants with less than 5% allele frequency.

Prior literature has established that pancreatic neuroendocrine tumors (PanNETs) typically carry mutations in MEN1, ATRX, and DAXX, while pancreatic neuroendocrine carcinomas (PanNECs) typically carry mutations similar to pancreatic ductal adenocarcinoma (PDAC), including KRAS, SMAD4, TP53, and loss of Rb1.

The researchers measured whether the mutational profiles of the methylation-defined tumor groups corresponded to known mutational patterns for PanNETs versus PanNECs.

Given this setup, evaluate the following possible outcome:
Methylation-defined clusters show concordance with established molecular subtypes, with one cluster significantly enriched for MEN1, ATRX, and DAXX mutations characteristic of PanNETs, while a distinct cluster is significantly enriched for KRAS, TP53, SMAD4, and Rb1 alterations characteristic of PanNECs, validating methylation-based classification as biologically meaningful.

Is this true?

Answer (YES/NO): YES